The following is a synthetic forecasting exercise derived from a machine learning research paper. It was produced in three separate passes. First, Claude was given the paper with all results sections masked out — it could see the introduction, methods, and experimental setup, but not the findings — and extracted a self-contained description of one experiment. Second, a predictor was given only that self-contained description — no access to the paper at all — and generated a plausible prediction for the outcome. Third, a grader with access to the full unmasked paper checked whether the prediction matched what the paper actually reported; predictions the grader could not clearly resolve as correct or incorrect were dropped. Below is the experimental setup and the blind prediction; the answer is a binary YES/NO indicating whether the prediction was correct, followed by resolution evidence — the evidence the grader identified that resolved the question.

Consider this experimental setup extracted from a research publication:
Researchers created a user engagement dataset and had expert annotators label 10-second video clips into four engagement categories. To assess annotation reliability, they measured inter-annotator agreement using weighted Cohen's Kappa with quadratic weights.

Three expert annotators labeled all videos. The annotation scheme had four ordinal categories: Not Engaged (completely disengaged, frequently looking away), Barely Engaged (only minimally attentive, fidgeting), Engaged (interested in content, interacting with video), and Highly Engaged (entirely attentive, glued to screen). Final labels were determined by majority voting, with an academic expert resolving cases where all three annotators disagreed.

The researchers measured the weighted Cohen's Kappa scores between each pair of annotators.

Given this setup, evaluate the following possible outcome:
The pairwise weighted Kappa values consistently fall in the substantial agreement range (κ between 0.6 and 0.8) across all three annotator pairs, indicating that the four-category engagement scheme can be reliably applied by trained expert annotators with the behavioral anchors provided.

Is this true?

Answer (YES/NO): YES